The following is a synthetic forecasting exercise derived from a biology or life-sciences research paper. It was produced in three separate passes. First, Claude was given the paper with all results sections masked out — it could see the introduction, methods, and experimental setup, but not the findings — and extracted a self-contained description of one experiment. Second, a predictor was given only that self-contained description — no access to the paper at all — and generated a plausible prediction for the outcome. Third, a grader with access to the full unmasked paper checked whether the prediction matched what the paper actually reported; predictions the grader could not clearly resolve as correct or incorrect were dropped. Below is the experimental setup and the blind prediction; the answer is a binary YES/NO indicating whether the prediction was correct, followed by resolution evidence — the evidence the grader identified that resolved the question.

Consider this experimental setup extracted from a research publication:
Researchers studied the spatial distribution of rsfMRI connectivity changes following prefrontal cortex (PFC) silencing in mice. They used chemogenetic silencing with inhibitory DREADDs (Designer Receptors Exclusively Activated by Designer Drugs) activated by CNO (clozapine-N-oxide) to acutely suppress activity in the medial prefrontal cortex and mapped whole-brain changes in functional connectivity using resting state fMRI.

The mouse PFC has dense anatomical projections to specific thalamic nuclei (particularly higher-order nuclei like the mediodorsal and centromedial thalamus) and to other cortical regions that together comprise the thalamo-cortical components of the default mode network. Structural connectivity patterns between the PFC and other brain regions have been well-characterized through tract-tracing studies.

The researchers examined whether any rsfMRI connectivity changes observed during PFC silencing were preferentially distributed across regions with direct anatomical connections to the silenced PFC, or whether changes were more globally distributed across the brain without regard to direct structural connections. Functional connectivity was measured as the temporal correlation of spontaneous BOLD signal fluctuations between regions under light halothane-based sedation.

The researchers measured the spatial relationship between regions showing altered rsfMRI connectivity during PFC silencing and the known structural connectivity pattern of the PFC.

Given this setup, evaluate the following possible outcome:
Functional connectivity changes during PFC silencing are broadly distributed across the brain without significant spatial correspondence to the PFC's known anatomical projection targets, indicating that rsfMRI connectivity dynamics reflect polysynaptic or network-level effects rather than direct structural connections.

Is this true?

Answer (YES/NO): NO